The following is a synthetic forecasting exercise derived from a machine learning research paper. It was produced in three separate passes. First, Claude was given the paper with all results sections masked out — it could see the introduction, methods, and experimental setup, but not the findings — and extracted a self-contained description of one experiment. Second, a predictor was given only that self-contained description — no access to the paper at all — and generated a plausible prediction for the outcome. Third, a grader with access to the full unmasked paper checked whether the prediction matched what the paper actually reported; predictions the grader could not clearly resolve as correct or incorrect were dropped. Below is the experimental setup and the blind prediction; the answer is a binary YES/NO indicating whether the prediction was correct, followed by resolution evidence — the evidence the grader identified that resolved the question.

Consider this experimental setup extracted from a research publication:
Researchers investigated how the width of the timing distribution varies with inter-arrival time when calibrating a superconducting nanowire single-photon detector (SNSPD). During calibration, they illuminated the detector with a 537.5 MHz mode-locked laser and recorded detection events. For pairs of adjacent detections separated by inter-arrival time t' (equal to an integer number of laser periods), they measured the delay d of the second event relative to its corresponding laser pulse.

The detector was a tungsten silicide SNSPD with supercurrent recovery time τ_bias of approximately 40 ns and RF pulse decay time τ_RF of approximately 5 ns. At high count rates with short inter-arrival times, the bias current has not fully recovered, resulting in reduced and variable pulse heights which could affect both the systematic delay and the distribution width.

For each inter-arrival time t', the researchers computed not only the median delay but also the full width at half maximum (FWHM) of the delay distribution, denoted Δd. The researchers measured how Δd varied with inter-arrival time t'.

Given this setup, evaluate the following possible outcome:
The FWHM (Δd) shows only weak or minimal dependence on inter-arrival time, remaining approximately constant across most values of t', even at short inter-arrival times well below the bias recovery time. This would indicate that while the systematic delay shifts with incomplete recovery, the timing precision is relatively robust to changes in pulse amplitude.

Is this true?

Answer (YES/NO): NO